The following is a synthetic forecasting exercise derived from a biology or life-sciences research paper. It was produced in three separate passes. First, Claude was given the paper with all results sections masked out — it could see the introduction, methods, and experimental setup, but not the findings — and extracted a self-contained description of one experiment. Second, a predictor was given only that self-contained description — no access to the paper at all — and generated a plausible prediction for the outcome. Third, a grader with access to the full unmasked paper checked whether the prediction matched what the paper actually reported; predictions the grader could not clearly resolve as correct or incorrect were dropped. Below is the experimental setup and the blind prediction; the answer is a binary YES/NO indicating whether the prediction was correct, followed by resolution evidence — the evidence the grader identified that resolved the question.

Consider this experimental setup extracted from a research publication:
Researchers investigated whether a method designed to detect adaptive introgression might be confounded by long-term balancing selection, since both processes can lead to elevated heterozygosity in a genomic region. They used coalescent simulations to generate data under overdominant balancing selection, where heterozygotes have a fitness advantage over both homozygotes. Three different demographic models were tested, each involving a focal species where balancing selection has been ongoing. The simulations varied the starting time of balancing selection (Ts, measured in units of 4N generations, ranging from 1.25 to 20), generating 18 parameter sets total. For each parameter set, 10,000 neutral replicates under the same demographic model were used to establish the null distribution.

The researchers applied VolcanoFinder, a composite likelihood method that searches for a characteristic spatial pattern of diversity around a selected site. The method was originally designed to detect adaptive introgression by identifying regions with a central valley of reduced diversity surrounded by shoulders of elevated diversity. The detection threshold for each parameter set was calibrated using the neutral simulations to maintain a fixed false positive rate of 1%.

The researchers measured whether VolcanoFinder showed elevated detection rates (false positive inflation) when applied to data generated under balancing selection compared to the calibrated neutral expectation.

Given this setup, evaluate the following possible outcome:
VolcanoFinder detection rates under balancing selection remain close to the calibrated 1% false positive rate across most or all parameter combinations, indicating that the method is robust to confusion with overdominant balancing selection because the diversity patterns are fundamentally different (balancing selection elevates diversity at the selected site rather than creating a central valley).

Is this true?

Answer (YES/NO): NO